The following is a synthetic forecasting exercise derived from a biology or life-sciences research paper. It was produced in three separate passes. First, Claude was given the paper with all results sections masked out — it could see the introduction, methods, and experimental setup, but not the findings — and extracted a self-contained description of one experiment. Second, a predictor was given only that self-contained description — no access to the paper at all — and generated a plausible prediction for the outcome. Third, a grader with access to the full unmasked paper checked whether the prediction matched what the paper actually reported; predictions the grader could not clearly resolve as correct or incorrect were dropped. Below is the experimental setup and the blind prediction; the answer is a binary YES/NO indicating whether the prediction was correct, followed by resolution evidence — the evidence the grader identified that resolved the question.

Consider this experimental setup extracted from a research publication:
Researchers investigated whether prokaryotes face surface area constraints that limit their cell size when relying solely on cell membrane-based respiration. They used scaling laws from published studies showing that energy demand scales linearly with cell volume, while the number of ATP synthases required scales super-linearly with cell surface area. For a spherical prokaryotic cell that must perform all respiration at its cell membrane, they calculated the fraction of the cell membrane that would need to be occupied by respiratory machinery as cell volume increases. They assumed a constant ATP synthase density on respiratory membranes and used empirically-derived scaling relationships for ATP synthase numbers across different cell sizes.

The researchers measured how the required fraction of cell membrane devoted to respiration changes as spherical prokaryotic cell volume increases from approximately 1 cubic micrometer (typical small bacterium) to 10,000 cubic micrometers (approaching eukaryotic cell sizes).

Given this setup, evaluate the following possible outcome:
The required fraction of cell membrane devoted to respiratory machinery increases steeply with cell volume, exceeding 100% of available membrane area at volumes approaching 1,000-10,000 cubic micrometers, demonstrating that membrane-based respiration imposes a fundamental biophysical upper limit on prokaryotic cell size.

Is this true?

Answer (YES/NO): NO